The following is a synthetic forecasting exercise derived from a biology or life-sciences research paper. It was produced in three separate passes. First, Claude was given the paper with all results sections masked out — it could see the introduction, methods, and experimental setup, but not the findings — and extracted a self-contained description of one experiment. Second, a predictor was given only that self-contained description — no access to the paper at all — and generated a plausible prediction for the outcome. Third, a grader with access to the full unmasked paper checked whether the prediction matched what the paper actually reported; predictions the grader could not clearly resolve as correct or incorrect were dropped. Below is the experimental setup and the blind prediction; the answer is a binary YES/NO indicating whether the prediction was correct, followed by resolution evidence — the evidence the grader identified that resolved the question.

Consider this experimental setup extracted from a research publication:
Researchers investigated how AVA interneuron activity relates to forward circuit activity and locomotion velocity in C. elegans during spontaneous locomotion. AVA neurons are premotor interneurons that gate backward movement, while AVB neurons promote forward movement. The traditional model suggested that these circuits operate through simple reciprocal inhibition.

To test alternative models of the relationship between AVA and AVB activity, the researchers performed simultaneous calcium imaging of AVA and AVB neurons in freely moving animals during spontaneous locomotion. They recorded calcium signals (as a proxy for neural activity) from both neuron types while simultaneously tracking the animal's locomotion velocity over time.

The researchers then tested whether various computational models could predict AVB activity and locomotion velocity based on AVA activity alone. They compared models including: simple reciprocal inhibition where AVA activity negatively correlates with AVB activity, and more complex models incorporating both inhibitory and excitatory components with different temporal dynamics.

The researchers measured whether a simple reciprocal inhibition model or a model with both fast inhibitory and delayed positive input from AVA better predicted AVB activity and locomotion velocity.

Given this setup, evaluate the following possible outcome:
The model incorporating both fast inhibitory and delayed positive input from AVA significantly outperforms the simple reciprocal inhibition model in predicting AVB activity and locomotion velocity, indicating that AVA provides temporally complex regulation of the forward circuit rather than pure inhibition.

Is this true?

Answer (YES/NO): YES